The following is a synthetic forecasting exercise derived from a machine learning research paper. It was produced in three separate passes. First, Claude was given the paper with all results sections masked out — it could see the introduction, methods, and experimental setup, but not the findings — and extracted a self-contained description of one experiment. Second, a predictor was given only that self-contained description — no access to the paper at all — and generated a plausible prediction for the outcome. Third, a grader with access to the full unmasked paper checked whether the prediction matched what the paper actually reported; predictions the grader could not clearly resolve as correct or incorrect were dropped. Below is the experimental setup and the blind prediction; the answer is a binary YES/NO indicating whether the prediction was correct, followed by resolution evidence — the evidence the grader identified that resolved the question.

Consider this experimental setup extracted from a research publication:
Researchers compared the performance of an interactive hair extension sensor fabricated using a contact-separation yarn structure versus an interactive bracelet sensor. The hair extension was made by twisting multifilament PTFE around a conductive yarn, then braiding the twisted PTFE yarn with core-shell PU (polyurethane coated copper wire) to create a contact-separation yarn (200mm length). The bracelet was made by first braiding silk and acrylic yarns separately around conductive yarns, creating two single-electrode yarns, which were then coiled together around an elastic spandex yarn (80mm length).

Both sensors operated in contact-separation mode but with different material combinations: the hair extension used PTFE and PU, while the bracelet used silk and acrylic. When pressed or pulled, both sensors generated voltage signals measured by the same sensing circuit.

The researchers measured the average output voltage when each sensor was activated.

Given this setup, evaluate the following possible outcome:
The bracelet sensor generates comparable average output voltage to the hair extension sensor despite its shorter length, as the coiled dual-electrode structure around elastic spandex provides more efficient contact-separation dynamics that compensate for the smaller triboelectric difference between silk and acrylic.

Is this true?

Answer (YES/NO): YES